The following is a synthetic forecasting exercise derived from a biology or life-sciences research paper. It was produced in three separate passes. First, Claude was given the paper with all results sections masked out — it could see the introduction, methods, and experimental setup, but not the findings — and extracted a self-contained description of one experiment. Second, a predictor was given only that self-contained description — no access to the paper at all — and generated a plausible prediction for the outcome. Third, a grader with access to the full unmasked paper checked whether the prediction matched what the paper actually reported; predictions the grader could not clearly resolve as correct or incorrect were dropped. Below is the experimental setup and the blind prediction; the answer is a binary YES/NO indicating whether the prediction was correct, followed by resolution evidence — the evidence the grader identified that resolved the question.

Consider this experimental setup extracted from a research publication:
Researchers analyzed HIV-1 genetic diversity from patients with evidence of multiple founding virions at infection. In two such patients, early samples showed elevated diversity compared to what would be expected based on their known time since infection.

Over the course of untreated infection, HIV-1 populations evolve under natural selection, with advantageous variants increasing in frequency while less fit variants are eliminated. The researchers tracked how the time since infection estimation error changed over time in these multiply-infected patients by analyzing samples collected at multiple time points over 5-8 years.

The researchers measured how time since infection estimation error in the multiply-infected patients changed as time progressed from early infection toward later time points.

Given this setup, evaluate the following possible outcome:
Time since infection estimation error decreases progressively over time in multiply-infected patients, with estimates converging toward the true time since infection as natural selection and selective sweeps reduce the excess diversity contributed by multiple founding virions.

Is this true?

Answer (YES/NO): YES